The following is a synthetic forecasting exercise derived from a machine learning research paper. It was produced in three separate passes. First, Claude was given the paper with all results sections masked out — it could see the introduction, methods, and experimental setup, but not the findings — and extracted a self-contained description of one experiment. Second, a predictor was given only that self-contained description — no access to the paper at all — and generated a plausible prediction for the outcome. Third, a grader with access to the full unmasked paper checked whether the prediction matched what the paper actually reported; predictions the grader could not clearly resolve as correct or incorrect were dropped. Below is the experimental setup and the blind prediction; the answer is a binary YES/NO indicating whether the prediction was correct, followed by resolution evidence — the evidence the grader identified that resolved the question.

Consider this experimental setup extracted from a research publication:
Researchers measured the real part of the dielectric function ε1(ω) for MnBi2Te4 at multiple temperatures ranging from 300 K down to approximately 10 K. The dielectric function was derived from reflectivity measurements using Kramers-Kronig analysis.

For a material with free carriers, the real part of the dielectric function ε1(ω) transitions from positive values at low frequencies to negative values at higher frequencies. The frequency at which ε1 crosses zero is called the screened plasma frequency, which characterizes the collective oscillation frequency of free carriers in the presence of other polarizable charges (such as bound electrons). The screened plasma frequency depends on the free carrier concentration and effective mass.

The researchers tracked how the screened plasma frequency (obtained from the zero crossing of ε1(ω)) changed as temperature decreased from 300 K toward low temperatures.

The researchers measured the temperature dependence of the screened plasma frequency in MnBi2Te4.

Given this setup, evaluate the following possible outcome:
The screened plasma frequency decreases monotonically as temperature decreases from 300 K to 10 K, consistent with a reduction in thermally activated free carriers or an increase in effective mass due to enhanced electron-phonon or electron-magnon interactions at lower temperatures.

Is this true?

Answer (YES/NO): NO